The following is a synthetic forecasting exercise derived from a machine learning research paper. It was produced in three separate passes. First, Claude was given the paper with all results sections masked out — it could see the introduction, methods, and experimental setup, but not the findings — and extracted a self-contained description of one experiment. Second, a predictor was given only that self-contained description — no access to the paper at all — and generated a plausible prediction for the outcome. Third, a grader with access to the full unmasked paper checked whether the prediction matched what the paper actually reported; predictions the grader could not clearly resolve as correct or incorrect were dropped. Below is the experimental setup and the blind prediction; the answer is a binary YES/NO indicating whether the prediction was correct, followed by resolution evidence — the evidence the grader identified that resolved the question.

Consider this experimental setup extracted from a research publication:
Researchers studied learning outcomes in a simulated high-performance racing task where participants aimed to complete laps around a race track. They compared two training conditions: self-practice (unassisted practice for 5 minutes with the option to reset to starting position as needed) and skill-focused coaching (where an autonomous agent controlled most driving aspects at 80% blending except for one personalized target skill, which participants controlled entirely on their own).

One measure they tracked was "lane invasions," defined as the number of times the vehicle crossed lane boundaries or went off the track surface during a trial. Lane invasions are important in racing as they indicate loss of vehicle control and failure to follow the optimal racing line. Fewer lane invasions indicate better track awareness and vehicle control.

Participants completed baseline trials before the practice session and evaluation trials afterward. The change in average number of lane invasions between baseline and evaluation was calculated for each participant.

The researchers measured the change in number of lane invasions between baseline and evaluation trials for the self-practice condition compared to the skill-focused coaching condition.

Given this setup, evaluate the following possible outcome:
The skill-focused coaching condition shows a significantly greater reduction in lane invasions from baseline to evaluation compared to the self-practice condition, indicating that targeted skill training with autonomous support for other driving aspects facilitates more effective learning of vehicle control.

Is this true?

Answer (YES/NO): YES